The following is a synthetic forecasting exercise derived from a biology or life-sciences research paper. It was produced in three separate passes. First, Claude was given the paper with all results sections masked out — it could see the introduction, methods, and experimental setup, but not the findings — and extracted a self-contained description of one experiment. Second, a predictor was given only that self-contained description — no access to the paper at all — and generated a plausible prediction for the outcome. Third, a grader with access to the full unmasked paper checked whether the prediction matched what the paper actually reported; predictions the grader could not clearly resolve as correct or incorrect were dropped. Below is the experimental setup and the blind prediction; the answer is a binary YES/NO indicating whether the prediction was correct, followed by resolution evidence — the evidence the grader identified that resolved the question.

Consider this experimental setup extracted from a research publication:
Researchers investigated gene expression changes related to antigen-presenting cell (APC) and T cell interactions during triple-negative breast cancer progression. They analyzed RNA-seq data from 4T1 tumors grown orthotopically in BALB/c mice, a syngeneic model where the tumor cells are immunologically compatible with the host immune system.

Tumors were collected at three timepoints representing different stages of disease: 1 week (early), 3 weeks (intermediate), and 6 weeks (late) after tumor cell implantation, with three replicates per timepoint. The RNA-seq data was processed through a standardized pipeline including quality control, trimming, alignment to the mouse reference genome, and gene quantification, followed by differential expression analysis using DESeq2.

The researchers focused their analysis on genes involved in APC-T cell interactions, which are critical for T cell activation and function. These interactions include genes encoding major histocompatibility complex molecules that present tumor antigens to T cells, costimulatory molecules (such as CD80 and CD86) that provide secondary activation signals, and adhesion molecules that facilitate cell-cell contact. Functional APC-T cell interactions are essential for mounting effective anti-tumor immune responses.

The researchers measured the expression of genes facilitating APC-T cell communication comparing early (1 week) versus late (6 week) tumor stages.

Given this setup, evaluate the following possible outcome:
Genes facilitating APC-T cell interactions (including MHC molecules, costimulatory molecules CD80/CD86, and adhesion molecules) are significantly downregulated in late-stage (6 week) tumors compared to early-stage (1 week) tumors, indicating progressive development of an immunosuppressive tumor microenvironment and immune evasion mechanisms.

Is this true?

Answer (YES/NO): YES